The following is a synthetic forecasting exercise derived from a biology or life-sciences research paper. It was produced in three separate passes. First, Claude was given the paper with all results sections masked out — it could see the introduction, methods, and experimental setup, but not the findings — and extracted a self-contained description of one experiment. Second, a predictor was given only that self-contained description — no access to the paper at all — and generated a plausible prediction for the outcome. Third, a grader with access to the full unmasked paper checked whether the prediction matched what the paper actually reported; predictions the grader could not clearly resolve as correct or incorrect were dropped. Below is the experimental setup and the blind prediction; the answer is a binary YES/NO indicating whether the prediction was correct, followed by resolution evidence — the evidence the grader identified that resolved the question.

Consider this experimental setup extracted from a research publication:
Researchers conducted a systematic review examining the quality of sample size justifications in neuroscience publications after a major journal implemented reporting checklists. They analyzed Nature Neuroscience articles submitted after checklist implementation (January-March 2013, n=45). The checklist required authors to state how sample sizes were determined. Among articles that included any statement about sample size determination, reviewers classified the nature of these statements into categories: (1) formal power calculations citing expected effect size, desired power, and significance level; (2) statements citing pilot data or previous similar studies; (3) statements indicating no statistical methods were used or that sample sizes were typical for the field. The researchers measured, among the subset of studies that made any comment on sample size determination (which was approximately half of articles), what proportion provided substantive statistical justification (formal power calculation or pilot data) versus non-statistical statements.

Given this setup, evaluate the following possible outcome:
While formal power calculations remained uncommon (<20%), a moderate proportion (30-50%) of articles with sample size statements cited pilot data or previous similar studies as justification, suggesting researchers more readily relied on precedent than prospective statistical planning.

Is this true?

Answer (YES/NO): NO